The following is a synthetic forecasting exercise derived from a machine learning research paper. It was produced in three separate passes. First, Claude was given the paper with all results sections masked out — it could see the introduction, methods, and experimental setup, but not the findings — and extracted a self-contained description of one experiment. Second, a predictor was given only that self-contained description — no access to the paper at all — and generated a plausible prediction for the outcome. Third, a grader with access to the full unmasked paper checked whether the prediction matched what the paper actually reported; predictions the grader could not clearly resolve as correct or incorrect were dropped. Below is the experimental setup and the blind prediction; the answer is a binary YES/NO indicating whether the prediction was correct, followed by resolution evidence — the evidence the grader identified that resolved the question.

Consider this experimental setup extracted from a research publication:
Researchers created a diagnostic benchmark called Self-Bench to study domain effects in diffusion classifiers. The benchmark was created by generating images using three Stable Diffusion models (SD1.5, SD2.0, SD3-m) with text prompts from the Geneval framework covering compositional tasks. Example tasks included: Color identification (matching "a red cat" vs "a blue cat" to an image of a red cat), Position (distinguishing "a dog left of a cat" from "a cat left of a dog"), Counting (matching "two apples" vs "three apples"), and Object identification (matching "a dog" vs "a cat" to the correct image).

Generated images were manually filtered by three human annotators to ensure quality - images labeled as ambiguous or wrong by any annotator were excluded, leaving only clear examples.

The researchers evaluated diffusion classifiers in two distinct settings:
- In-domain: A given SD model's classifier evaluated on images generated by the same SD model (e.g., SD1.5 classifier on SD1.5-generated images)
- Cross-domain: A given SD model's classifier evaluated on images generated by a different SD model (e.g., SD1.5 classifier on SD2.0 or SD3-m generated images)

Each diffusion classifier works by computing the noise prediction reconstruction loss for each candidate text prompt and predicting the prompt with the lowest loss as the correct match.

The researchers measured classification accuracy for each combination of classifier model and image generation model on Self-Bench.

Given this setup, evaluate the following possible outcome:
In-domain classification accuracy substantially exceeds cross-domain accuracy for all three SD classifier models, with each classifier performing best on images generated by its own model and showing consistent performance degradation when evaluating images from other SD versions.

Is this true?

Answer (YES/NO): YES